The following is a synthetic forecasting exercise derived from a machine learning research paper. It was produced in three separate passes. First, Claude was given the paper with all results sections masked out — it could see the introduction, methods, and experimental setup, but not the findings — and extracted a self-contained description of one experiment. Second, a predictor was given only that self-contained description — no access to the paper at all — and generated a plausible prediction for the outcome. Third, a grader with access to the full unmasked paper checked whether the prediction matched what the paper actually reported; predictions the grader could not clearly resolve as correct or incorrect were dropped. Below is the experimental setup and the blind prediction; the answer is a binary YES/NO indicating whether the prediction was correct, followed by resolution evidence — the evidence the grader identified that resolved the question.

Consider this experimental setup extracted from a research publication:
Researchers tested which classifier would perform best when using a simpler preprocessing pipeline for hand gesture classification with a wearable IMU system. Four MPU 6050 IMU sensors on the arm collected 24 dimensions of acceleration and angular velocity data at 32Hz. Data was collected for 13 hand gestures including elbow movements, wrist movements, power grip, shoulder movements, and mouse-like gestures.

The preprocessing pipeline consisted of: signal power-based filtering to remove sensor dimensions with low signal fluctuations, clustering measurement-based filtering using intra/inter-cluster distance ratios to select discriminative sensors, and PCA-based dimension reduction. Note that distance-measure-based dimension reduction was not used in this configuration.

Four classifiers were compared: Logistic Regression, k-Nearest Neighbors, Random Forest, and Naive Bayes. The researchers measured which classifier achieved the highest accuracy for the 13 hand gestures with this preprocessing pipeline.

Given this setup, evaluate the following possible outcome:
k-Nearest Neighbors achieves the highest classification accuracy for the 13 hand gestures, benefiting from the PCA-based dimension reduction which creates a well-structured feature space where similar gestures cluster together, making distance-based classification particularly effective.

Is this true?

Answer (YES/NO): NO